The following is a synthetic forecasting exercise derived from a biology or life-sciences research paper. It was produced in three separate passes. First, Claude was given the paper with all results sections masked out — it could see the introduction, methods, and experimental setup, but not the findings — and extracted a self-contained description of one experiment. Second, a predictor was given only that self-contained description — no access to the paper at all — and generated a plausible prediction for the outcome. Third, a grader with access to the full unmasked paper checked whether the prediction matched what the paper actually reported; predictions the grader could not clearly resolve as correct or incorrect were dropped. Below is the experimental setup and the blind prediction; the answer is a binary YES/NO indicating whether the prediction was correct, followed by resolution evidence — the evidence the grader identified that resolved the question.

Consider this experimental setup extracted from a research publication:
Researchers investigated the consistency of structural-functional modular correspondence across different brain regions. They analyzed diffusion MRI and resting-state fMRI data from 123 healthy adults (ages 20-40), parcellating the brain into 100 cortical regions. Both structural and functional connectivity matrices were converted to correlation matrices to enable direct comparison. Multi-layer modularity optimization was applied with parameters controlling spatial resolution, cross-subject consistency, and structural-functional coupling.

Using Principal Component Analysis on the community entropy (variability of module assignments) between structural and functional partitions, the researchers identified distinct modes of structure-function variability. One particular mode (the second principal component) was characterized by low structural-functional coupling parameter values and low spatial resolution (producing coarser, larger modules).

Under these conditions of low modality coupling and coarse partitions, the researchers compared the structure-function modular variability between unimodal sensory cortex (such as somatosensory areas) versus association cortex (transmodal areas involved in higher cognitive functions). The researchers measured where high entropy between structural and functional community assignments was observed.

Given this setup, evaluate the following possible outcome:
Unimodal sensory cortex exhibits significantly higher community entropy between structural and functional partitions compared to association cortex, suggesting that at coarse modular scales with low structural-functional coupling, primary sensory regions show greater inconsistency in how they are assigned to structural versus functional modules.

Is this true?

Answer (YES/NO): NO